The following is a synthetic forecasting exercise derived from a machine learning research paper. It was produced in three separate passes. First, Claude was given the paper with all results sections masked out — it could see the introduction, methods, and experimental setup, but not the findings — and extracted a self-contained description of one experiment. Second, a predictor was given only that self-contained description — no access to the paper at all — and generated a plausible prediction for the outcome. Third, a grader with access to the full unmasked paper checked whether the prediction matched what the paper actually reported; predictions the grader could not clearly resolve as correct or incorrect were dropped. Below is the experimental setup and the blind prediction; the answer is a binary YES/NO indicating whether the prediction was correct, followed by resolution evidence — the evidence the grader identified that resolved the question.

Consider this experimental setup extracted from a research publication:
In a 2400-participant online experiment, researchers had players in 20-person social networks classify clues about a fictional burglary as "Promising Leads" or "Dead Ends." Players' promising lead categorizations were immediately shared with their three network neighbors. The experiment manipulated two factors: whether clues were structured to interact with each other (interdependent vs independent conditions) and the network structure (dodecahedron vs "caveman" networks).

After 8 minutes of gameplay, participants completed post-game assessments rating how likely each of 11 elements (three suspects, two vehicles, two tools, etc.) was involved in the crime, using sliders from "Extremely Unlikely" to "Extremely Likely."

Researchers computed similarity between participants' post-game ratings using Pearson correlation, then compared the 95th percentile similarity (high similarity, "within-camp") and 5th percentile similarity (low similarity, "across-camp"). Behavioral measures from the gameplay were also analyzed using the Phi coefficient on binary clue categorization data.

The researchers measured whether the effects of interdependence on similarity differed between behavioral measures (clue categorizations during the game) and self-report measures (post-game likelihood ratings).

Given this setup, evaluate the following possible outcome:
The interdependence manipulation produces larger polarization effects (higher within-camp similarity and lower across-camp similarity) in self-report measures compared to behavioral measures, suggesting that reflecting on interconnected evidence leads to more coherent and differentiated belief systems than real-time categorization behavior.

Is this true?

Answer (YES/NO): NO